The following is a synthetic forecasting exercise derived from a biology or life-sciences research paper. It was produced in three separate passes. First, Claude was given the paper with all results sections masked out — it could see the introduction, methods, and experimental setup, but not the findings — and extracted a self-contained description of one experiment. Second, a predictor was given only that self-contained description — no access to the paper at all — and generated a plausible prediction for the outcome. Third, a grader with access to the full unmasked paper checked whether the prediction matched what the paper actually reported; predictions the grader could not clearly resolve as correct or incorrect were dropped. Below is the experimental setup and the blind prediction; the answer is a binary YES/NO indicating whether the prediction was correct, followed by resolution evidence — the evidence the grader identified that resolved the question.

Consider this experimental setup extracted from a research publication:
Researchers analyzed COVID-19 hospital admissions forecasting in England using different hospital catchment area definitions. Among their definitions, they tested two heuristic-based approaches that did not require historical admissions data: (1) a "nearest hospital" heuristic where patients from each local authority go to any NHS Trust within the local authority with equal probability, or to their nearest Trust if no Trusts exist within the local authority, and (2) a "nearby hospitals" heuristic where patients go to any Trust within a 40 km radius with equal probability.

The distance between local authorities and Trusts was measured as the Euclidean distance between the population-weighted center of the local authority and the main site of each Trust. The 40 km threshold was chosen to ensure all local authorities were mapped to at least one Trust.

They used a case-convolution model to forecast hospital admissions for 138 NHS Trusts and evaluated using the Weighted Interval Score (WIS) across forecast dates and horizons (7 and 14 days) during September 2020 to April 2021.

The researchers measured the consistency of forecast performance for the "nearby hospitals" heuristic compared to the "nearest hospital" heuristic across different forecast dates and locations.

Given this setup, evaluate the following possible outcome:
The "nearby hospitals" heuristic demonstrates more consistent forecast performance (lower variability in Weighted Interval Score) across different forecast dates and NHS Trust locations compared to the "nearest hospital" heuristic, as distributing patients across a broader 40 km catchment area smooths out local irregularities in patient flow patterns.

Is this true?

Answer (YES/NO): NO